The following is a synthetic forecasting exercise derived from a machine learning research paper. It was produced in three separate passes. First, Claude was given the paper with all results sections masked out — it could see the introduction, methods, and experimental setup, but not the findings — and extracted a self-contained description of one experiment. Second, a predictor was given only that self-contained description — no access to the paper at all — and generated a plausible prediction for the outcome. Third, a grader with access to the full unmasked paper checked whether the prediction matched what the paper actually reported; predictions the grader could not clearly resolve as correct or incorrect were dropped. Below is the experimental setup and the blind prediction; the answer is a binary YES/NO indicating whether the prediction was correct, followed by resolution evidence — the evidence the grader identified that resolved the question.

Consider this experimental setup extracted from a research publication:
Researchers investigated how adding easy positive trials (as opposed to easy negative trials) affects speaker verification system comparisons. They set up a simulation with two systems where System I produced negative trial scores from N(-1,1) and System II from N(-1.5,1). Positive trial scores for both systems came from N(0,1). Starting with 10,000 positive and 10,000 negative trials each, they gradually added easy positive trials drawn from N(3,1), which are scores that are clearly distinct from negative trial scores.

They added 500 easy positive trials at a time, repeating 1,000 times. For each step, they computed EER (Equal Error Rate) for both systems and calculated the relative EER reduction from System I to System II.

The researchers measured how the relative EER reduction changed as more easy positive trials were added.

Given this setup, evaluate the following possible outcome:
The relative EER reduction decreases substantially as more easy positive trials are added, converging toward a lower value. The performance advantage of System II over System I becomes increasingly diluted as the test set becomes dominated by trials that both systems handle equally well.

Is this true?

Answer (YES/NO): YES